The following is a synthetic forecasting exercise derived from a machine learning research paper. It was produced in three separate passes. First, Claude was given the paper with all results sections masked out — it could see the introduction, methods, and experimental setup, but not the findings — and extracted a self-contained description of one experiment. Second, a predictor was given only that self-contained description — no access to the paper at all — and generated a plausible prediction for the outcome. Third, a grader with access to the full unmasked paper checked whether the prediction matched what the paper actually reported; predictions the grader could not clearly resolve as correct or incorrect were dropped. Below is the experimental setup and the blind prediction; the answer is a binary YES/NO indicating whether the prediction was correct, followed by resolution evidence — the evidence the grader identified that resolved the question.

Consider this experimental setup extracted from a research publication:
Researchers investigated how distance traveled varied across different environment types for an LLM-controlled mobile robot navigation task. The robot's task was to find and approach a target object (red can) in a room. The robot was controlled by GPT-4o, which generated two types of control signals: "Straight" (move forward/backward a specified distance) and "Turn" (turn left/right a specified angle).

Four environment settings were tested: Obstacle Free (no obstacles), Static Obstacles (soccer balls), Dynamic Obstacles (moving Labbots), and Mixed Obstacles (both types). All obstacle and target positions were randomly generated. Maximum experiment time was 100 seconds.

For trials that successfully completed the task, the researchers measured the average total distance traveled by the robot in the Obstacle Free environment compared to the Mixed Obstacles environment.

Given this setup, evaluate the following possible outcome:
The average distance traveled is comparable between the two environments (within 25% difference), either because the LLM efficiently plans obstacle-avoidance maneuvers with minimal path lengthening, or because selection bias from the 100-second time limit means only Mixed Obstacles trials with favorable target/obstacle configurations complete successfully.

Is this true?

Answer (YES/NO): YES